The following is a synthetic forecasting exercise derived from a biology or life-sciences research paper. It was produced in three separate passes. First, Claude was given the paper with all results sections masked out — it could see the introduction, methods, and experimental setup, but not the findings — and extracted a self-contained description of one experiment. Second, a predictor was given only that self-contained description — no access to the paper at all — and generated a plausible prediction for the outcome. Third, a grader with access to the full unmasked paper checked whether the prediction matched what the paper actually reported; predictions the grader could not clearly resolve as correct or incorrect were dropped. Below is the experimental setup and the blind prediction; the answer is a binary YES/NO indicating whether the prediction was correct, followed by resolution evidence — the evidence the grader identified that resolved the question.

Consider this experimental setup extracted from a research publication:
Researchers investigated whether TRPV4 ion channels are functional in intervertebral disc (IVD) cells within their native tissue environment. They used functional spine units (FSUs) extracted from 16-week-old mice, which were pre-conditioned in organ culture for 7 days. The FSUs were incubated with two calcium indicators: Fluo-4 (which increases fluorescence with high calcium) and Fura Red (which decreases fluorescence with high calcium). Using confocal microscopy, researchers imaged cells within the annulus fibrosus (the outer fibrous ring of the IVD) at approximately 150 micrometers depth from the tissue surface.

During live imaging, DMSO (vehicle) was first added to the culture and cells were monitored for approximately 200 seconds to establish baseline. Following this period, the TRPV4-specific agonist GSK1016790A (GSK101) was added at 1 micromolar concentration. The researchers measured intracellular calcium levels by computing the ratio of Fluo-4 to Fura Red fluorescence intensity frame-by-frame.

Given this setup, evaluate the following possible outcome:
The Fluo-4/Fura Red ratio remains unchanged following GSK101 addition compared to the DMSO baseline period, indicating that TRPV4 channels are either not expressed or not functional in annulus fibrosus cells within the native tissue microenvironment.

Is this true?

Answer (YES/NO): NO